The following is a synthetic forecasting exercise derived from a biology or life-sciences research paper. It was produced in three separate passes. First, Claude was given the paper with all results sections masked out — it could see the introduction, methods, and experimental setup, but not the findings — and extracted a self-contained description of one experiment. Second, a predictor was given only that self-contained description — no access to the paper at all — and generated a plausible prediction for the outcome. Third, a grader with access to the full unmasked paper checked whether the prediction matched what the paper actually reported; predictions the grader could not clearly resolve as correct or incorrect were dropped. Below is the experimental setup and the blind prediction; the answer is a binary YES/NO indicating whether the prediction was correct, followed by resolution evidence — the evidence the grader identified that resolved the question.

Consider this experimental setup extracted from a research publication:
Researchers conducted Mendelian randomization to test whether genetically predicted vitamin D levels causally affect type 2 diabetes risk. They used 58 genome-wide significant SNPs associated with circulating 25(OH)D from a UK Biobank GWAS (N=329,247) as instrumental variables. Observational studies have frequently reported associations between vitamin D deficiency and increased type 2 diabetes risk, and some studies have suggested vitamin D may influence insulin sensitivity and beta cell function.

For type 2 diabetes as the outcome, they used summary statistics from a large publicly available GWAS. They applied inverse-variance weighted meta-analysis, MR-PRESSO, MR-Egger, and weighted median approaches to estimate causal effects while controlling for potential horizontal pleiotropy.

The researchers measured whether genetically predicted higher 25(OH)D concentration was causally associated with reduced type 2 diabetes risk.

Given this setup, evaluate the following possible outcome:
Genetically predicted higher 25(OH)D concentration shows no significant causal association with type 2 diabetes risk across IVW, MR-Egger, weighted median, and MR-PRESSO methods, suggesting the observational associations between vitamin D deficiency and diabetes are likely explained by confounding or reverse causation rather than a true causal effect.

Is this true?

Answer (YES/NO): YES